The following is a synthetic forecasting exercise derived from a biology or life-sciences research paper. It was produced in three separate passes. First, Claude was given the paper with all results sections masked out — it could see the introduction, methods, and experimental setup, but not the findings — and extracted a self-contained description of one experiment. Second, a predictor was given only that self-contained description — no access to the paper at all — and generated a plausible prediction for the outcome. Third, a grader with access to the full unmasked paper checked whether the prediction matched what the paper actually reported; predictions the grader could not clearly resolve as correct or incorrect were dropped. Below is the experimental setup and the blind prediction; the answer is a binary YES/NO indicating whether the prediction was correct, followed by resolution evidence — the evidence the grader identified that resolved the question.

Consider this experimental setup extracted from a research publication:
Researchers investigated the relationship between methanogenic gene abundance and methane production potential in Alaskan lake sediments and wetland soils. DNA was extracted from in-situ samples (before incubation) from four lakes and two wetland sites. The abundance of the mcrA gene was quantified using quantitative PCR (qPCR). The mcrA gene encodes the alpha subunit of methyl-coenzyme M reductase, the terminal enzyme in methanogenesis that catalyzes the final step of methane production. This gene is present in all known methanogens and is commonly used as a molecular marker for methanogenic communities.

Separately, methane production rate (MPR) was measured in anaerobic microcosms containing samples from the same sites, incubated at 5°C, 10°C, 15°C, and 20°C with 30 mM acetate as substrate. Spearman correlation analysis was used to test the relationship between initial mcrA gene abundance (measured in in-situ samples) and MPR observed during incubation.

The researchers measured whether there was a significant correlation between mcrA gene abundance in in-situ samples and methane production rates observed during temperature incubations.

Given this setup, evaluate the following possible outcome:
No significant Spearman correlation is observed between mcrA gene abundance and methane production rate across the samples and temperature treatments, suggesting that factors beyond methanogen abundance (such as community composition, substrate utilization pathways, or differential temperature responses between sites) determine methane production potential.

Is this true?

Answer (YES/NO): YES